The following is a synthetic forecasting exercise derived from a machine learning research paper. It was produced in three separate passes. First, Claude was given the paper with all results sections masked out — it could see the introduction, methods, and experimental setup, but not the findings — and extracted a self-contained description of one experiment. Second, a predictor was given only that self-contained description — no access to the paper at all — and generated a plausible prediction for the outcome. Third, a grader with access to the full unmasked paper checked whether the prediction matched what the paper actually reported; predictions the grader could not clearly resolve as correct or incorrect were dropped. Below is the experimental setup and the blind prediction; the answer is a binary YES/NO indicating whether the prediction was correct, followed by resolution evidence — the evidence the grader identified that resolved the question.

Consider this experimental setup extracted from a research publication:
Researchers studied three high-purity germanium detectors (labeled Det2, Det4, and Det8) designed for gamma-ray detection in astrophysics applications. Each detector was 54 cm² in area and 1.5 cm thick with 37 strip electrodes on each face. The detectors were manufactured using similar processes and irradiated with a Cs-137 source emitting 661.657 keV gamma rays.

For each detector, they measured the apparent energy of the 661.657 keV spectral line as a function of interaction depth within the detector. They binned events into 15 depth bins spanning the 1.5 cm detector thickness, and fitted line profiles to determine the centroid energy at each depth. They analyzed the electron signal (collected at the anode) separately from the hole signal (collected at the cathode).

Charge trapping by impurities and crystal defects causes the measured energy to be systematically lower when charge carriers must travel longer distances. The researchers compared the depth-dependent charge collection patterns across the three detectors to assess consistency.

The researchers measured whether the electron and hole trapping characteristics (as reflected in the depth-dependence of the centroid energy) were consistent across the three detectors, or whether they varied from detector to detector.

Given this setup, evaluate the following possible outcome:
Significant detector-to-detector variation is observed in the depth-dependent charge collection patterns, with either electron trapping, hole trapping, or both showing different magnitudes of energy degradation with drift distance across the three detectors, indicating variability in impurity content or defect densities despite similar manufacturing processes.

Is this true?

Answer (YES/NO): YES